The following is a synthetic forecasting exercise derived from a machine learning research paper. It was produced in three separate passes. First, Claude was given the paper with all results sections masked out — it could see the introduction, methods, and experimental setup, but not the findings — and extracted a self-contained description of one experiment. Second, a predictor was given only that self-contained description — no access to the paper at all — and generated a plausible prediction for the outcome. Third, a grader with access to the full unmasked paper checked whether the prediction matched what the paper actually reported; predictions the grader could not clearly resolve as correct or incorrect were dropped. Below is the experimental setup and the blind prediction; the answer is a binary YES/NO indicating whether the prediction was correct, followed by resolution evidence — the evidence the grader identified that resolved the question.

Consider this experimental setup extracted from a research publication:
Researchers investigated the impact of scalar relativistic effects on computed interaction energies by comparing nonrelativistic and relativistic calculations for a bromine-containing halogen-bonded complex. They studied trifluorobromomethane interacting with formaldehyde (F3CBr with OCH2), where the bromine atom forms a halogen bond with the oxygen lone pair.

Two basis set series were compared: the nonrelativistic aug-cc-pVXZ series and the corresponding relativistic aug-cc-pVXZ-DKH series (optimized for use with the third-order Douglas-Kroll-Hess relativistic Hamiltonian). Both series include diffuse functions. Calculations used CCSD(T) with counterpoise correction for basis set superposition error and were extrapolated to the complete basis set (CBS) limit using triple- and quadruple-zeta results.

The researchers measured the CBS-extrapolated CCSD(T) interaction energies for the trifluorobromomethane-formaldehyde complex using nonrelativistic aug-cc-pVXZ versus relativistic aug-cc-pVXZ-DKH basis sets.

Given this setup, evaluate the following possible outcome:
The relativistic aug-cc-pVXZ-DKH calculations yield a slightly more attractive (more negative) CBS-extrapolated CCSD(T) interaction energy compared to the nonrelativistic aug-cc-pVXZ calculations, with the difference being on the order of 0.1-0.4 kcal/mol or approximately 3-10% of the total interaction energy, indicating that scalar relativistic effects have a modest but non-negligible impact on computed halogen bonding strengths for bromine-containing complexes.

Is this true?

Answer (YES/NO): YES